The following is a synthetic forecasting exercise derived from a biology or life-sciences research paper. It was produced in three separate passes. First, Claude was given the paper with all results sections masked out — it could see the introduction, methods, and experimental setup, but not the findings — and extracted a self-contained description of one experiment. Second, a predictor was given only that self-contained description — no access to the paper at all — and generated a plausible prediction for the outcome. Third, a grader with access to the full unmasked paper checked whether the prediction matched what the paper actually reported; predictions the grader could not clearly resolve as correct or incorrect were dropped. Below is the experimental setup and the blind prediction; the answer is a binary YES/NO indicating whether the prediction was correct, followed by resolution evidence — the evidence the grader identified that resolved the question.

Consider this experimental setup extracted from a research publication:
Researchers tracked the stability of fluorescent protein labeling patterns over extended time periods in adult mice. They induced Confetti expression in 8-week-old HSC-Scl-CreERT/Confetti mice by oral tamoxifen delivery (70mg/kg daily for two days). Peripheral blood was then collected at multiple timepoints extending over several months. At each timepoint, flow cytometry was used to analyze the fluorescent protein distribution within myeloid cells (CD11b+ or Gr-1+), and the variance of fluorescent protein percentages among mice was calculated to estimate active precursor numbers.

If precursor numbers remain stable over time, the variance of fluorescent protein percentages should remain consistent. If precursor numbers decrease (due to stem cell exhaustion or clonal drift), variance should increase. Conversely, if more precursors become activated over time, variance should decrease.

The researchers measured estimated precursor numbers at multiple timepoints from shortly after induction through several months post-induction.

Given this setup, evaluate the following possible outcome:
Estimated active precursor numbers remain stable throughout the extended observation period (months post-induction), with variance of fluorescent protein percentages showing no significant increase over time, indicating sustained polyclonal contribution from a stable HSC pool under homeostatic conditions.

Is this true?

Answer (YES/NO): YES